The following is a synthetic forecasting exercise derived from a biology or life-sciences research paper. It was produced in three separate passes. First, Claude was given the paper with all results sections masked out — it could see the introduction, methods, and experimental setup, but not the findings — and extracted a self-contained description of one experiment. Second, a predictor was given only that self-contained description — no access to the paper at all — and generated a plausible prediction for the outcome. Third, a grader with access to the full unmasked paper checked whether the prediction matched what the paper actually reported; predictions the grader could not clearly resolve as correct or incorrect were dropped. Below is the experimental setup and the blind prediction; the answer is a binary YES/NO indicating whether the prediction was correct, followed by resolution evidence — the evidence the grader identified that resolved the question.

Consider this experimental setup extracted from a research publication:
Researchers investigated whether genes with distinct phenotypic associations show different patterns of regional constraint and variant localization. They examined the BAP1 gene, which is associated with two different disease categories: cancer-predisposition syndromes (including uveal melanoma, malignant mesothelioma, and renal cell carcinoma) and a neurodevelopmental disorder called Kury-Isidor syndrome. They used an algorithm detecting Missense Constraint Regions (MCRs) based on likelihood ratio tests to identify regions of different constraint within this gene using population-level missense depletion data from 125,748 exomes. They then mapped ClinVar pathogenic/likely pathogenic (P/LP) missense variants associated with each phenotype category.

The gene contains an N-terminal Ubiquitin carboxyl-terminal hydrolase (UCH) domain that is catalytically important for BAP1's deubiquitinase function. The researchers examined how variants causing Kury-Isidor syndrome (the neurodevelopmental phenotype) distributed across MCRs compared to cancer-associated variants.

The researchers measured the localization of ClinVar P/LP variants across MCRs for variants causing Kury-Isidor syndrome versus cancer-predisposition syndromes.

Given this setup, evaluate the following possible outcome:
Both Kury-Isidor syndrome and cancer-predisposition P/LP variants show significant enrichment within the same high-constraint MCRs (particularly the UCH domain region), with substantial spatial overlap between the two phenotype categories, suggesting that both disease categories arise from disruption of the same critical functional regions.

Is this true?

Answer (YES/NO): NO